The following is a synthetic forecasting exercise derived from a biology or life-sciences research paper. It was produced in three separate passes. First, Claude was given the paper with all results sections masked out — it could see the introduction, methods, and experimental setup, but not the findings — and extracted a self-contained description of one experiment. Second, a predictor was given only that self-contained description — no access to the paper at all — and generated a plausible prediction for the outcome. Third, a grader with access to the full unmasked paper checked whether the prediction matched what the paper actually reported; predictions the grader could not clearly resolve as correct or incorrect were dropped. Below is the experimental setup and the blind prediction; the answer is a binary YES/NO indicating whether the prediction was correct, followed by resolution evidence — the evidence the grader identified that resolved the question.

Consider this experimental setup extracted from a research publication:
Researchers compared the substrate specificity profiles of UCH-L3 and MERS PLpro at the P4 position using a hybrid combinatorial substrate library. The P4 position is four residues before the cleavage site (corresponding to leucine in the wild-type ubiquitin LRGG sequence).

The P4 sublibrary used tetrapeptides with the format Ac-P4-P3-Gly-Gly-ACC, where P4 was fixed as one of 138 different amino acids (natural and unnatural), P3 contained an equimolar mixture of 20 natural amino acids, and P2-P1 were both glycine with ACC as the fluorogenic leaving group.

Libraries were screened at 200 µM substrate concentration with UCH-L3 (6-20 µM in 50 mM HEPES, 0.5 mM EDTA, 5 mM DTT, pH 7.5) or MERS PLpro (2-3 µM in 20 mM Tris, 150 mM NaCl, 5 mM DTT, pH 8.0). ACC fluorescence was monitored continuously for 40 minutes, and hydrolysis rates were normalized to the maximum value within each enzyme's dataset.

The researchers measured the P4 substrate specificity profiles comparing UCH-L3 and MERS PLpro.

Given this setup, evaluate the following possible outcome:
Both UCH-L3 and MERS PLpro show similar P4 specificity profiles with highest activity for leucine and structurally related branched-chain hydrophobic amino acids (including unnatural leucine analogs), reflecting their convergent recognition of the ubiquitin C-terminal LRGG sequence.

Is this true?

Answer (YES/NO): NO